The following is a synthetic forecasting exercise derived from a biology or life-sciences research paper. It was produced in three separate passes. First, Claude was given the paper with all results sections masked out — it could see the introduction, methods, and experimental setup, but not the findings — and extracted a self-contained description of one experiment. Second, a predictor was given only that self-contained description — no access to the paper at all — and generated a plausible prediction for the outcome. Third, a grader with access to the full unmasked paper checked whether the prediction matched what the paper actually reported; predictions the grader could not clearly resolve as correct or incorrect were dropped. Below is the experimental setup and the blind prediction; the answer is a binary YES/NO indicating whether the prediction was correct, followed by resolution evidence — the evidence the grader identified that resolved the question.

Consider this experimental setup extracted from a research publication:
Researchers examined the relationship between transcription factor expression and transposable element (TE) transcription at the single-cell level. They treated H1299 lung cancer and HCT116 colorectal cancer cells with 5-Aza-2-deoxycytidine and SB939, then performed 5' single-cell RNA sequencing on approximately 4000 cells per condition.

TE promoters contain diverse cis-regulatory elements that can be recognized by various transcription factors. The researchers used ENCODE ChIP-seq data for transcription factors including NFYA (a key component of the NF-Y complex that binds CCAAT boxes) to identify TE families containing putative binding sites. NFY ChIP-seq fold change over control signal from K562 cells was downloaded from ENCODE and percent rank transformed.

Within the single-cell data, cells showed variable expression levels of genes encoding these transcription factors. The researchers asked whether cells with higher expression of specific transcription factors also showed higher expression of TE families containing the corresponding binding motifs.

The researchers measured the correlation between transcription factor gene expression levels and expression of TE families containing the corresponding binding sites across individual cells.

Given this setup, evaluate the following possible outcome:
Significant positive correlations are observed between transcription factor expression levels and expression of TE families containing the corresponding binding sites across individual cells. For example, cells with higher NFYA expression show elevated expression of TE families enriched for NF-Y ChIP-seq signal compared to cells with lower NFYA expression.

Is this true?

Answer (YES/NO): YES